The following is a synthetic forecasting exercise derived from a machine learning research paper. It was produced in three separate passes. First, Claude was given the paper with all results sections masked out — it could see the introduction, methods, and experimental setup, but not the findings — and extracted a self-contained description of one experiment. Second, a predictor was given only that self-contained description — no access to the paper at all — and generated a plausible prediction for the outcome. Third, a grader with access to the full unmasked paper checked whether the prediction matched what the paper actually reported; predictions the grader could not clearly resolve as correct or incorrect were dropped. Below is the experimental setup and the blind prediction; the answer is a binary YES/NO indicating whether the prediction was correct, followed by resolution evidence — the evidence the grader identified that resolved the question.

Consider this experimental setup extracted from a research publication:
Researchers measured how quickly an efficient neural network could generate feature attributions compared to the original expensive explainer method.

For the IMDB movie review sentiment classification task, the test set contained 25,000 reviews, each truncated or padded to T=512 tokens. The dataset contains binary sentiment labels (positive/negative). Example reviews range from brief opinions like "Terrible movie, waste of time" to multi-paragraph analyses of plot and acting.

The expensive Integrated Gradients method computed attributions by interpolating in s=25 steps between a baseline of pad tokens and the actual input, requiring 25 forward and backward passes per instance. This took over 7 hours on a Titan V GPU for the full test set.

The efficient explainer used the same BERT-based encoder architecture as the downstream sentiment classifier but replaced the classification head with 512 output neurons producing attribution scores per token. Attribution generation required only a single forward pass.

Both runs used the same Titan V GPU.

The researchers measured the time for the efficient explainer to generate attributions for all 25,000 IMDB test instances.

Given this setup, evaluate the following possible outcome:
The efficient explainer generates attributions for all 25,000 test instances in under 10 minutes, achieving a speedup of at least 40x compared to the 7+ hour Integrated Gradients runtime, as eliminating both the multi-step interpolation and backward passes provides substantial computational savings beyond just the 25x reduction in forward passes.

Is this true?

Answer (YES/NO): YES